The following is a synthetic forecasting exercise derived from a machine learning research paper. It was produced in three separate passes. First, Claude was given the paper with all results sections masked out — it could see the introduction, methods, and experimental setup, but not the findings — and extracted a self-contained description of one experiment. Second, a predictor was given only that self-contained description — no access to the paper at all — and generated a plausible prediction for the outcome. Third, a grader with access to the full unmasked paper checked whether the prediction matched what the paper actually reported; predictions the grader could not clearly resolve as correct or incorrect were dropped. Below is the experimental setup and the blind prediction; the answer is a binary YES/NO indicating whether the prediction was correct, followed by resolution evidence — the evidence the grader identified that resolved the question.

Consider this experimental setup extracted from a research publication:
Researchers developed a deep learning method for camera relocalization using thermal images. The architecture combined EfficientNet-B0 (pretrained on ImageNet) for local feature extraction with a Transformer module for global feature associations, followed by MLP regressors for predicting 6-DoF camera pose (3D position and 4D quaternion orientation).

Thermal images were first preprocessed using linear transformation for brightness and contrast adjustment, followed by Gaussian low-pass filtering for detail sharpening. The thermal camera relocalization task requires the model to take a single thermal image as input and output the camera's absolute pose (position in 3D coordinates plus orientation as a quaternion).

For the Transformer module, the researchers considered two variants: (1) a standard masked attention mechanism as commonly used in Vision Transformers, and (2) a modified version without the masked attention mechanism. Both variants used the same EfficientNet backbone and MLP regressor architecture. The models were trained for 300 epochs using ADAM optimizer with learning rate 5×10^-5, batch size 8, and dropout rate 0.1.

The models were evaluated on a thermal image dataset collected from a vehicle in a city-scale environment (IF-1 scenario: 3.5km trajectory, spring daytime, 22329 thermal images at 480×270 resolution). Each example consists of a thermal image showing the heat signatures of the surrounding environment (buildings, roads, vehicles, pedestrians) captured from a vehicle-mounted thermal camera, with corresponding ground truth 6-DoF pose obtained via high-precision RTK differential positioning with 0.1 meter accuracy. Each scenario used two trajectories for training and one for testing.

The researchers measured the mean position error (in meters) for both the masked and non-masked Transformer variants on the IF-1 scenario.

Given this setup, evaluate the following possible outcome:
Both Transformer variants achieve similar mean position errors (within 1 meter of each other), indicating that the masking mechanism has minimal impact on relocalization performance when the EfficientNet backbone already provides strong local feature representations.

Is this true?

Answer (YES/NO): NO